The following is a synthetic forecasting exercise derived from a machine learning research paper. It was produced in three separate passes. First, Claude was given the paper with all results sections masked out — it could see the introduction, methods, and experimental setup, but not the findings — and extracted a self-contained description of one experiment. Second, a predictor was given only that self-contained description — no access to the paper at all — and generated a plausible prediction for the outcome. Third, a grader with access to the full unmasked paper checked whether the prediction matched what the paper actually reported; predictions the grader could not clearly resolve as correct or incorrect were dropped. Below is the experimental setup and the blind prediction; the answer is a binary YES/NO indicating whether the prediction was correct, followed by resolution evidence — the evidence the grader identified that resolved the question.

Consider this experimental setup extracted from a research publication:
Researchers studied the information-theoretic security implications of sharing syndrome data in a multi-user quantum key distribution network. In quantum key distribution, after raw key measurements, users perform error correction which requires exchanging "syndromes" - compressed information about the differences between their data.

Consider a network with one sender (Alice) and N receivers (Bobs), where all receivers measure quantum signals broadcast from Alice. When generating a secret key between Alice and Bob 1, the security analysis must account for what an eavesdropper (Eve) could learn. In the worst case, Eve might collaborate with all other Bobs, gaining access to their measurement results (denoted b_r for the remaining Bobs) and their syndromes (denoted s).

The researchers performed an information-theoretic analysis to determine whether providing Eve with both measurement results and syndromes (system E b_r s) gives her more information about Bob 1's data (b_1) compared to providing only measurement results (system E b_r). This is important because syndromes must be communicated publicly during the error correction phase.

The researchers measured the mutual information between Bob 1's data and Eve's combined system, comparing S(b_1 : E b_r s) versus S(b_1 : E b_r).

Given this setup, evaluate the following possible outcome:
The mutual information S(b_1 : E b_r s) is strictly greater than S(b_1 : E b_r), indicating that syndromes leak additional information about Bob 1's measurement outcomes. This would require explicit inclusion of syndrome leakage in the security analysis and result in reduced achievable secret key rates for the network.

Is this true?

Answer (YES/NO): NO